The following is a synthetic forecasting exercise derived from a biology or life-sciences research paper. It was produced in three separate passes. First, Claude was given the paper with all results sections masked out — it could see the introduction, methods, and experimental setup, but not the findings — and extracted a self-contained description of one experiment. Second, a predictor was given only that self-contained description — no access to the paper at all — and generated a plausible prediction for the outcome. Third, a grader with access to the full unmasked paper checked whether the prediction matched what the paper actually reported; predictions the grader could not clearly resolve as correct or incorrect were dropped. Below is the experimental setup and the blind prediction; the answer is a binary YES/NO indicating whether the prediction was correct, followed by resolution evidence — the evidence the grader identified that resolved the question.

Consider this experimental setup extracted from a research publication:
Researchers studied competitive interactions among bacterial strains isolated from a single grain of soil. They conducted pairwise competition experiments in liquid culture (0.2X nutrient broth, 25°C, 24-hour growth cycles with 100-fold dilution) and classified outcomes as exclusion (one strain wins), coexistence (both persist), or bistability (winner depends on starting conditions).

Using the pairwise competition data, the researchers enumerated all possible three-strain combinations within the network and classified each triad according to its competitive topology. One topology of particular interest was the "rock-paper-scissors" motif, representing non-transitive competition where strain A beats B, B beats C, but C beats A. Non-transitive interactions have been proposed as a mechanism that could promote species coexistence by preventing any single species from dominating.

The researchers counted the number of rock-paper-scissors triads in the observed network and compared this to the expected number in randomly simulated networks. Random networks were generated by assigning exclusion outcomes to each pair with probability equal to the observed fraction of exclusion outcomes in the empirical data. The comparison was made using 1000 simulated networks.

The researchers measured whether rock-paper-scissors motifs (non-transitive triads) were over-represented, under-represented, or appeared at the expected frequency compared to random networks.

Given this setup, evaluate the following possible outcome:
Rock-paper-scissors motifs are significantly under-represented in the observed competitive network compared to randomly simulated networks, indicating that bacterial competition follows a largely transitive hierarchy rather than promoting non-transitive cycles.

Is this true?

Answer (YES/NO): YES